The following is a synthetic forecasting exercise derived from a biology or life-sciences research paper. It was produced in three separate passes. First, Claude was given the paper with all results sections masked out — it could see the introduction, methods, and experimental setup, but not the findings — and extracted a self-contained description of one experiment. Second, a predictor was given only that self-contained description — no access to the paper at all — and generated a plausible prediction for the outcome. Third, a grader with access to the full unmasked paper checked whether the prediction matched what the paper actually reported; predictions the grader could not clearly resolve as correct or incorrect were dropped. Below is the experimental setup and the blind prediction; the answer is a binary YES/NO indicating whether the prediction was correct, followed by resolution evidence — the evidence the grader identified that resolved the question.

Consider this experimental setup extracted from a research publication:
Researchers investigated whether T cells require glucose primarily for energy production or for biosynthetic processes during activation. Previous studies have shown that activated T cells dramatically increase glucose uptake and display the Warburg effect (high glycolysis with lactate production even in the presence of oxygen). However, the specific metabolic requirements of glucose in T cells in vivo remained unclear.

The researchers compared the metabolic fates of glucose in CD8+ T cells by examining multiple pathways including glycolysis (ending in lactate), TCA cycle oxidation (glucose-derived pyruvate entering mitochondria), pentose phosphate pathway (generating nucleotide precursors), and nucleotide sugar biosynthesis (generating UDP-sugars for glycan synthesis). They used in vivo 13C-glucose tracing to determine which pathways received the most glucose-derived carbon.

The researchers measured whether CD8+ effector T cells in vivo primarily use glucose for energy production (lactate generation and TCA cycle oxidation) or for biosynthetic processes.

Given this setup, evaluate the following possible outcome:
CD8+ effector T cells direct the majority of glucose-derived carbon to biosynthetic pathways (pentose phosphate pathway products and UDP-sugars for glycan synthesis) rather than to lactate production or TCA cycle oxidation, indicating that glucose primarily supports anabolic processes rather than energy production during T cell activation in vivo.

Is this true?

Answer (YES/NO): YES